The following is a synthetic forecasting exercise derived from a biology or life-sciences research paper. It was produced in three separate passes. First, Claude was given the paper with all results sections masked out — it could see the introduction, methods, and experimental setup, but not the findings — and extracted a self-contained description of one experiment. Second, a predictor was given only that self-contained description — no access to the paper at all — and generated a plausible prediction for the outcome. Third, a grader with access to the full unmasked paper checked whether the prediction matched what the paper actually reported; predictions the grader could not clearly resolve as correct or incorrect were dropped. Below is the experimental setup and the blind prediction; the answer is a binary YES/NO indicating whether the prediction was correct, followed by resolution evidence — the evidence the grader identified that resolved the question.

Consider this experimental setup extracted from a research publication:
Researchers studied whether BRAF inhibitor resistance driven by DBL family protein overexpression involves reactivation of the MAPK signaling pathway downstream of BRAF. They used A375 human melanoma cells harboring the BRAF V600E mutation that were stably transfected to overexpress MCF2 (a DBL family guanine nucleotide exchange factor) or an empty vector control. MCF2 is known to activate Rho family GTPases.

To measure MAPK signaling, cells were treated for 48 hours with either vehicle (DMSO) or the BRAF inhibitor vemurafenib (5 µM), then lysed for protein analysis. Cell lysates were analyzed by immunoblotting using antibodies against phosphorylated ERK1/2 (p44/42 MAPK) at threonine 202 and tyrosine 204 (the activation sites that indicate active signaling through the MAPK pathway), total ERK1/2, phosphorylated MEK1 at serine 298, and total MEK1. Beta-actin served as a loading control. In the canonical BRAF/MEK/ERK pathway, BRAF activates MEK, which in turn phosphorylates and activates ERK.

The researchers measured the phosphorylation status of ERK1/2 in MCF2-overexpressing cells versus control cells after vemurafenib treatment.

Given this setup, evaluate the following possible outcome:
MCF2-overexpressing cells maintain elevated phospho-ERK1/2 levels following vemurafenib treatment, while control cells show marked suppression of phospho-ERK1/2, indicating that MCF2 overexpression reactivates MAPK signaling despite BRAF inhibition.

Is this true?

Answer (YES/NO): YES